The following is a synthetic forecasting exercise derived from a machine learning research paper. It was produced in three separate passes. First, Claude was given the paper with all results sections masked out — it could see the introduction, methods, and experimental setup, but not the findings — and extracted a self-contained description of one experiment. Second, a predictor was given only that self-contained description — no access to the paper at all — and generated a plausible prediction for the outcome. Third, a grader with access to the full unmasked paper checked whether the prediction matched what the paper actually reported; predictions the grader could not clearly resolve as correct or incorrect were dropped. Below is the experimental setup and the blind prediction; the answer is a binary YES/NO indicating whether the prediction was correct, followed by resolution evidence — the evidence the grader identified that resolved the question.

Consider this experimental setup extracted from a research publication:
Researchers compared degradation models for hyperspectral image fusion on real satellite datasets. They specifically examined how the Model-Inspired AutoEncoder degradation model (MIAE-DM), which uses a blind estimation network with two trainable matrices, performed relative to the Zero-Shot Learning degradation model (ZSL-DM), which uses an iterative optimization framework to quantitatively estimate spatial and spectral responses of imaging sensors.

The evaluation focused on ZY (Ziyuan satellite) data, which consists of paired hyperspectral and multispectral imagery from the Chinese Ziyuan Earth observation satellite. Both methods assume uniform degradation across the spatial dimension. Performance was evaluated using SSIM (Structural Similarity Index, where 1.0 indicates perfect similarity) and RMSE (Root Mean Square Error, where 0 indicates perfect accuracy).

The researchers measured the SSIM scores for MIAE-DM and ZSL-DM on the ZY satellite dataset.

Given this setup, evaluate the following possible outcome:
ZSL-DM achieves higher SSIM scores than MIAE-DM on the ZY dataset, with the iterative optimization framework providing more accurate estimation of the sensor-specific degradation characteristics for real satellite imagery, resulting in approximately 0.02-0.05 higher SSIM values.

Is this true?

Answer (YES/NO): NO